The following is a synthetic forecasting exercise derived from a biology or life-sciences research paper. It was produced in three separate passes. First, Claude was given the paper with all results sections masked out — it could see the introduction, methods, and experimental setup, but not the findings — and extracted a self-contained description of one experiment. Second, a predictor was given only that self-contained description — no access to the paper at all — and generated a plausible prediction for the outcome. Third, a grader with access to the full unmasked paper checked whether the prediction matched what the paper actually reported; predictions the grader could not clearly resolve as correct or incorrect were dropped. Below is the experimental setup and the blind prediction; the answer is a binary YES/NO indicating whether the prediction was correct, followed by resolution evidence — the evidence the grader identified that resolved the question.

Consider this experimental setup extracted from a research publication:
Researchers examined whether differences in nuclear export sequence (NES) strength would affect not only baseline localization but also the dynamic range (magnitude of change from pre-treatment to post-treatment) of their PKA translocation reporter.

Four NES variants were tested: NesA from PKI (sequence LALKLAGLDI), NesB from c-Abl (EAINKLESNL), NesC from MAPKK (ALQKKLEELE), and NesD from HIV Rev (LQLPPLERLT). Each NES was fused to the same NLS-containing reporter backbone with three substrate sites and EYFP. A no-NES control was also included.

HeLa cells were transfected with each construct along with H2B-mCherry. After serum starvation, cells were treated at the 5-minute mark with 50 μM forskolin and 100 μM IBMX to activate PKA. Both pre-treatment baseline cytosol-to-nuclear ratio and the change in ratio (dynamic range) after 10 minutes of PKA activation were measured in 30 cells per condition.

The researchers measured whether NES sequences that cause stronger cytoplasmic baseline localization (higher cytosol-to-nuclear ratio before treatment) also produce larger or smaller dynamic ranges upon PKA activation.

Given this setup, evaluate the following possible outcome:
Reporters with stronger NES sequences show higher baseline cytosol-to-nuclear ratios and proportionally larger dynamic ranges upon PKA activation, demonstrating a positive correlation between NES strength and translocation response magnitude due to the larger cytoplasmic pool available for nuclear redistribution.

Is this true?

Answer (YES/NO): NO